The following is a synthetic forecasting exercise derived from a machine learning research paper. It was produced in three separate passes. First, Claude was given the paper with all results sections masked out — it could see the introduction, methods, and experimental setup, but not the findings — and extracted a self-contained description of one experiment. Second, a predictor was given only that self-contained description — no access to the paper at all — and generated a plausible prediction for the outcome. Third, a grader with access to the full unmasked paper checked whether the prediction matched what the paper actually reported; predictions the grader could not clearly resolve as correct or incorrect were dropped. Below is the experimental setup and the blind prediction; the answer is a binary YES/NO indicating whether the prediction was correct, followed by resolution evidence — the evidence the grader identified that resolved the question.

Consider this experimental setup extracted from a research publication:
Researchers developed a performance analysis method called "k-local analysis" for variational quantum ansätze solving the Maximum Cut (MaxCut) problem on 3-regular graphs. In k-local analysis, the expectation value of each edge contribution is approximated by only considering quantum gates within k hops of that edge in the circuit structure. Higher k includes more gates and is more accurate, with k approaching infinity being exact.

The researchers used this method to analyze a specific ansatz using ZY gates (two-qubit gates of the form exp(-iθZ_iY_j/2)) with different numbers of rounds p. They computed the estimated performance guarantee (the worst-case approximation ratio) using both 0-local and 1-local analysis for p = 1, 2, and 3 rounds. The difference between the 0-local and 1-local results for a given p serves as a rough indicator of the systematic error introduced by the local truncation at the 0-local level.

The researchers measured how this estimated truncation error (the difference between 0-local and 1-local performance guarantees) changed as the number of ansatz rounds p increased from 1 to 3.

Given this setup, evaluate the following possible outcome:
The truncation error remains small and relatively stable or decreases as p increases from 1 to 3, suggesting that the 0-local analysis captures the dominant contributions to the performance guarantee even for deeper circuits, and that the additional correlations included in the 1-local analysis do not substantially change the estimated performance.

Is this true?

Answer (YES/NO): NO